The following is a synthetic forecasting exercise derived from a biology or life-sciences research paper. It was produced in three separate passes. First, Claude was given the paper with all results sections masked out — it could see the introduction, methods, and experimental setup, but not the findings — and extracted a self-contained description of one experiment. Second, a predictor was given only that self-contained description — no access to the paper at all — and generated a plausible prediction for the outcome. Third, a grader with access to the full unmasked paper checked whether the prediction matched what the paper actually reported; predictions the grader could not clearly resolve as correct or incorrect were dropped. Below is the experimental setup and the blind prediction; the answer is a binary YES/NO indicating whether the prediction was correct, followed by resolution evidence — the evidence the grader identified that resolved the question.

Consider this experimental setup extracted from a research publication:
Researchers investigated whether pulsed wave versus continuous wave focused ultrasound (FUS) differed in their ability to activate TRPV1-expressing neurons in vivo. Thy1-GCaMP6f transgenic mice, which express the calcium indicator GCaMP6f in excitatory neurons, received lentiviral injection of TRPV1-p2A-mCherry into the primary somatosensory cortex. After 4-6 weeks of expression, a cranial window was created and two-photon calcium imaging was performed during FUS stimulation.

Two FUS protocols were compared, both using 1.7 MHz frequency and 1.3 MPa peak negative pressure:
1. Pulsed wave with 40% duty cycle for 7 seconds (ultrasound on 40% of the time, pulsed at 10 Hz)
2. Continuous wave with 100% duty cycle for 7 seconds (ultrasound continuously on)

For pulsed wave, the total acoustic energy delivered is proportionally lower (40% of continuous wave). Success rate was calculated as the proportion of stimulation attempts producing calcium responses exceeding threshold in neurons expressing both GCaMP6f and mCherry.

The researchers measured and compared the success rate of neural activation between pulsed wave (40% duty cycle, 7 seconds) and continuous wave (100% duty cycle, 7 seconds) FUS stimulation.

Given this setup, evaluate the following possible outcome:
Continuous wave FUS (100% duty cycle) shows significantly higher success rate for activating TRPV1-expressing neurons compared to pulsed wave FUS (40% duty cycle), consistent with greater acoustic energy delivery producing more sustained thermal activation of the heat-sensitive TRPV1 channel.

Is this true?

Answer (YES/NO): YES